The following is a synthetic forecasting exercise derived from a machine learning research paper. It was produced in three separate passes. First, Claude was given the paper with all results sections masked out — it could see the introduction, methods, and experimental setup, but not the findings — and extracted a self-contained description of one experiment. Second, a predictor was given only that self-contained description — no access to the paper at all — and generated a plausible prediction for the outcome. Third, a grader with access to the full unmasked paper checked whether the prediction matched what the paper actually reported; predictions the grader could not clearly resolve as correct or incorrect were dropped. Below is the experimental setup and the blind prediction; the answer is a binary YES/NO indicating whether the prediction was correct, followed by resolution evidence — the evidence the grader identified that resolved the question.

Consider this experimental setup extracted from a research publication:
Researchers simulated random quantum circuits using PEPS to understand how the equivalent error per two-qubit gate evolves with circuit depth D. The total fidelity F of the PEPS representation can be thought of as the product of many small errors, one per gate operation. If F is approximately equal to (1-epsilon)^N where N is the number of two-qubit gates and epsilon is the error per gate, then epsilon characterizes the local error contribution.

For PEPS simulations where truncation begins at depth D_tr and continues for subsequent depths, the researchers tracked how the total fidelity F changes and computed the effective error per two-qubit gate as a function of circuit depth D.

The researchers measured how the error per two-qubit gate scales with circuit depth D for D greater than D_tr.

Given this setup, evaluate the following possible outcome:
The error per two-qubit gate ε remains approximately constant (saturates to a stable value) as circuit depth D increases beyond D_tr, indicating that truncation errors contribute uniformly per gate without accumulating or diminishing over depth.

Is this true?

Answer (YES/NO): NO